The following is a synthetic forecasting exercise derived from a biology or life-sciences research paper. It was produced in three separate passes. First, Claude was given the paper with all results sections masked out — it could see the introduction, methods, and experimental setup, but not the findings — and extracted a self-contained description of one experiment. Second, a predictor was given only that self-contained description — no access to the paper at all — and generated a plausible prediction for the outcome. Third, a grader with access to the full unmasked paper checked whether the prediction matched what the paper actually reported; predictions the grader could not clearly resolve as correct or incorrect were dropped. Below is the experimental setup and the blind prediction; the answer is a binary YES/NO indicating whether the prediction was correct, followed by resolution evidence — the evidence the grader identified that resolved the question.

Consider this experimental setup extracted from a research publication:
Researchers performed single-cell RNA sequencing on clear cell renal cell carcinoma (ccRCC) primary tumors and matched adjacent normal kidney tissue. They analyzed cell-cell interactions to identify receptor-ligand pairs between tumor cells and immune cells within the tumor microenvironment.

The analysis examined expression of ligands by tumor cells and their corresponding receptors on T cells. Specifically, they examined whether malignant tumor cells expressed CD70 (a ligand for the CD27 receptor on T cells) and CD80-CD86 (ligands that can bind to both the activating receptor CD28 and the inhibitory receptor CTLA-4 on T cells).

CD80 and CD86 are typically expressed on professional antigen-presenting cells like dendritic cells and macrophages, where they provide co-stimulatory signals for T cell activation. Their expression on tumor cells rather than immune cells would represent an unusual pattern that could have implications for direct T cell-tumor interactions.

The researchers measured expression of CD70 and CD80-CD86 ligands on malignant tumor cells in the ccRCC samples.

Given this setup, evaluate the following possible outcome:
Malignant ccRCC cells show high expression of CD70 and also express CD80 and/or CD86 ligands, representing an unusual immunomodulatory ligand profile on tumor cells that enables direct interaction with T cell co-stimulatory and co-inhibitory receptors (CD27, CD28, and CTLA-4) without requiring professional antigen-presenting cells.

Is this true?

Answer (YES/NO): YES